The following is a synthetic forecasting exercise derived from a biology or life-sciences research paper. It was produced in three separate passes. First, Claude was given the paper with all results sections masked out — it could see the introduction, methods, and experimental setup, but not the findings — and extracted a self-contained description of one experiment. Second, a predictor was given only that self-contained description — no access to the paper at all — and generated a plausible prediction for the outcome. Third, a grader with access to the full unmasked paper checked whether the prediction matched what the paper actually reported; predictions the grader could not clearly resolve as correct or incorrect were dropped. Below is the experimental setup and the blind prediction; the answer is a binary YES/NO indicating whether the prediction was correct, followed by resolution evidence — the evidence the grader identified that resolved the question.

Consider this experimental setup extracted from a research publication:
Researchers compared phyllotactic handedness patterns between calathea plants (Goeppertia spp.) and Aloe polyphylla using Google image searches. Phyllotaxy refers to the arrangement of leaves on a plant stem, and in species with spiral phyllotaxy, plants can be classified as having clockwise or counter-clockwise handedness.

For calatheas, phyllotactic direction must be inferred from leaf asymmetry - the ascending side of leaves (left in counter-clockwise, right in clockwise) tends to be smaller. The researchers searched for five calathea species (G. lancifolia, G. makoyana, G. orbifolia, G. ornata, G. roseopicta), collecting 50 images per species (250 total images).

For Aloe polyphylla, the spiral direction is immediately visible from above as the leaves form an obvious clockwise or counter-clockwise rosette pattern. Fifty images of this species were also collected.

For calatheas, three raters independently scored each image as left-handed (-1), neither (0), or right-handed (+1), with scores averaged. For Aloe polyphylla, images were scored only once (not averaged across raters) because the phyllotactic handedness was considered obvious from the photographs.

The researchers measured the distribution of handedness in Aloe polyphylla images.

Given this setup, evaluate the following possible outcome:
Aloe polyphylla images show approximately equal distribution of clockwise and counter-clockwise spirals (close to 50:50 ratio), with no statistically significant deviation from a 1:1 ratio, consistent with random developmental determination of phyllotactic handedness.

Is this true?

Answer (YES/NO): YES